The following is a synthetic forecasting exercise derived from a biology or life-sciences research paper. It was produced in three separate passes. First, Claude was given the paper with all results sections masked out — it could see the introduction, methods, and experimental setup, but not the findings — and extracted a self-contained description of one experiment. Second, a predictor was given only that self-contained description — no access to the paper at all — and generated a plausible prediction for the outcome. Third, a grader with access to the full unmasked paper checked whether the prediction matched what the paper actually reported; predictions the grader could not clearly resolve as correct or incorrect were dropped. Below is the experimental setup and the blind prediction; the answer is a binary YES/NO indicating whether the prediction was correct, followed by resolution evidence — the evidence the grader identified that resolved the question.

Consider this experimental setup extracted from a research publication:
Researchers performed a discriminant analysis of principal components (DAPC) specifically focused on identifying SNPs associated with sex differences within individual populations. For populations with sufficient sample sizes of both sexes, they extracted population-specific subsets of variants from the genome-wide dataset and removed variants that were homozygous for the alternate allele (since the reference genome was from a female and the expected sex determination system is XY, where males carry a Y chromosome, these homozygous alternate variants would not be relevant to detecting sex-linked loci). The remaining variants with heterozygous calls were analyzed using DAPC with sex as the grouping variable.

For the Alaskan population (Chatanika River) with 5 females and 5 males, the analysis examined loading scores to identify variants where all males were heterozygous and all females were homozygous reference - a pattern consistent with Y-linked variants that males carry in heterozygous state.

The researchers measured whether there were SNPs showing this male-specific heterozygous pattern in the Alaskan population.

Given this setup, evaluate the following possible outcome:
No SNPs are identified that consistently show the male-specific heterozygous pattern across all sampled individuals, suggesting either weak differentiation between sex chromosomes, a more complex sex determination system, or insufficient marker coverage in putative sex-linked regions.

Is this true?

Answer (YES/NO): NO